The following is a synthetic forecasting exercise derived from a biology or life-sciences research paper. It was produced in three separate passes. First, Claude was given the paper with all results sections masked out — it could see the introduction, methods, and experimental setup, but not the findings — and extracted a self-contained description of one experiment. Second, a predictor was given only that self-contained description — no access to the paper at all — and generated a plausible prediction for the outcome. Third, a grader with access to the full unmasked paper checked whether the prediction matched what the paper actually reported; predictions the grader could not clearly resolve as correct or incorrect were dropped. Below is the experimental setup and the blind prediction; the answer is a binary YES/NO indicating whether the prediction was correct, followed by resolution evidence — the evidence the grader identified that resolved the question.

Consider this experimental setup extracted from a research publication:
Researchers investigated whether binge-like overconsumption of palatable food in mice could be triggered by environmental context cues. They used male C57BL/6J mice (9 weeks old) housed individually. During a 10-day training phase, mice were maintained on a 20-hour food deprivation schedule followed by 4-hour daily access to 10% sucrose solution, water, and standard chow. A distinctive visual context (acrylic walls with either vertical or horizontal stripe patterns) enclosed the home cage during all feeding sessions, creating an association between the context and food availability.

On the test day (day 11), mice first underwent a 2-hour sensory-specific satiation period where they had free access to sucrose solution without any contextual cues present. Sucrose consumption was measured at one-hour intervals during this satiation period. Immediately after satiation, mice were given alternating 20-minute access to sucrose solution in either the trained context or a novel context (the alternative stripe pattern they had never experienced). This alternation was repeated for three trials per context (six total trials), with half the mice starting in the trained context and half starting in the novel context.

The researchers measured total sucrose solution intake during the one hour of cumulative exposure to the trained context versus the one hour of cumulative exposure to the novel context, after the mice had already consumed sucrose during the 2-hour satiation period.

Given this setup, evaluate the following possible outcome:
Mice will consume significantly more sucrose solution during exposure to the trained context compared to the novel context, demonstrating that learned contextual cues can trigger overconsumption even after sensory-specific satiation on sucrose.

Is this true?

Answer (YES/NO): YES